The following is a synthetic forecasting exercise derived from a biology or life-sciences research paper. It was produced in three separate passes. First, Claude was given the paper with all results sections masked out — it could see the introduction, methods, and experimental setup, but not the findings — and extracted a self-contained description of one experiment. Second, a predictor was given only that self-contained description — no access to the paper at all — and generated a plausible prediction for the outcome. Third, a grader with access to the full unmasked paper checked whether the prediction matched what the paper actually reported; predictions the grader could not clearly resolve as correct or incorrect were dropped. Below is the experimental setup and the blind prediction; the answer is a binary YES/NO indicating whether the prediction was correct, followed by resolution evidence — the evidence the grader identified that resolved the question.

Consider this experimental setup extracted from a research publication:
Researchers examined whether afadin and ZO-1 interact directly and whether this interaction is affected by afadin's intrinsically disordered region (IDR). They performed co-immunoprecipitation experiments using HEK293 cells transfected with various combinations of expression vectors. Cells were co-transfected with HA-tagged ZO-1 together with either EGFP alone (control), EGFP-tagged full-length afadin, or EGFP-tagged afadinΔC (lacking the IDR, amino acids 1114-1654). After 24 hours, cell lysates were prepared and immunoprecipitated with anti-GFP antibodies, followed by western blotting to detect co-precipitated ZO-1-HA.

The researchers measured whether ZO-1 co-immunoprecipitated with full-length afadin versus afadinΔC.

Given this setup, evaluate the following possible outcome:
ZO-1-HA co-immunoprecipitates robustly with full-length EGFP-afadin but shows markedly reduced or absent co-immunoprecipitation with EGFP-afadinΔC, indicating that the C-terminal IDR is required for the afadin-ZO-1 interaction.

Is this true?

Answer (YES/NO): NO